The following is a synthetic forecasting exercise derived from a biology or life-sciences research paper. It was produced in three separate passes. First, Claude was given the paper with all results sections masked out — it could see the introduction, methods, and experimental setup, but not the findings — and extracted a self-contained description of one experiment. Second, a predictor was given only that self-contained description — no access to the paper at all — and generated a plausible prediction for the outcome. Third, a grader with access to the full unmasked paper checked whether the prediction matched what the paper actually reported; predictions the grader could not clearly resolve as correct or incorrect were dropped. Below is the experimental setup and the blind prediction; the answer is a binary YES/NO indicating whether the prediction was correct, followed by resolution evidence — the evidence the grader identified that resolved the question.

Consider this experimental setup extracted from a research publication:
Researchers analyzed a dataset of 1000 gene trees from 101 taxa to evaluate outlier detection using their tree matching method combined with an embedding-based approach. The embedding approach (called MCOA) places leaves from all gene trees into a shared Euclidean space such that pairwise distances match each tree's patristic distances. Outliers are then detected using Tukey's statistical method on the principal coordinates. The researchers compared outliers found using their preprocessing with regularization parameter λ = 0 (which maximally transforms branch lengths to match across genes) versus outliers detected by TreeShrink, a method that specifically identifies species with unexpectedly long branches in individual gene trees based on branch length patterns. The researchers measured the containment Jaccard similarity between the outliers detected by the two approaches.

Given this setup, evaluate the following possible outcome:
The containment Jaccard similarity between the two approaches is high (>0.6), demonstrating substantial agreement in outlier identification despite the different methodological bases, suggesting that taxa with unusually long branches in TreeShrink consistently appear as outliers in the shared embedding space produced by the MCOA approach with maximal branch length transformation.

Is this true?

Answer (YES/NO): NO